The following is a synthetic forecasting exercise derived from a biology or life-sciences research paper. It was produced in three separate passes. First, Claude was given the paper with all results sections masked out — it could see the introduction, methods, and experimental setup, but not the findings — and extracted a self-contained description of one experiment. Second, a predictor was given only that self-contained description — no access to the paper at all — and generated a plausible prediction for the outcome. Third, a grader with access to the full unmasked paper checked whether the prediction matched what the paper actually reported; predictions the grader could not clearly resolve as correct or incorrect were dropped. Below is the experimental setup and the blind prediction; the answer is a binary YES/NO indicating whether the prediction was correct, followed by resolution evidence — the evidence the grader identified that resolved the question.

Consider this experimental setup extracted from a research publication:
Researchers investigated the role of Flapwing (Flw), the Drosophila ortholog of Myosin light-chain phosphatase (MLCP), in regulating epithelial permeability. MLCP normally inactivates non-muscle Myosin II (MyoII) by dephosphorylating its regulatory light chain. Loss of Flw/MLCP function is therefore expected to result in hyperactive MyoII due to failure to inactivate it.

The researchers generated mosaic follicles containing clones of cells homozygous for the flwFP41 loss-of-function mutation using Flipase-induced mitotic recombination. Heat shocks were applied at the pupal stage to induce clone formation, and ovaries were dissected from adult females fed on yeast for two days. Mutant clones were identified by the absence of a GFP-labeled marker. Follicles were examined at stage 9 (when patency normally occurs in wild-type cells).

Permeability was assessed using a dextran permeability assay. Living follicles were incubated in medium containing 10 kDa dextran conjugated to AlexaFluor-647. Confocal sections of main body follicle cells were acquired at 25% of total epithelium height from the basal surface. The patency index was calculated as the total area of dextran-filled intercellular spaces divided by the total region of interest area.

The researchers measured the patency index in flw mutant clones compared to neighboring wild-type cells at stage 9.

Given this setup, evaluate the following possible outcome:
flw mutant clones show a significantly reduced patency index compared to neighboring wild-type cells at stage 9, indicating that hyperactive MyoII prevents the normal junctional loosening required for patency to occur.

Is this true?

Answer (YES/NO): YES